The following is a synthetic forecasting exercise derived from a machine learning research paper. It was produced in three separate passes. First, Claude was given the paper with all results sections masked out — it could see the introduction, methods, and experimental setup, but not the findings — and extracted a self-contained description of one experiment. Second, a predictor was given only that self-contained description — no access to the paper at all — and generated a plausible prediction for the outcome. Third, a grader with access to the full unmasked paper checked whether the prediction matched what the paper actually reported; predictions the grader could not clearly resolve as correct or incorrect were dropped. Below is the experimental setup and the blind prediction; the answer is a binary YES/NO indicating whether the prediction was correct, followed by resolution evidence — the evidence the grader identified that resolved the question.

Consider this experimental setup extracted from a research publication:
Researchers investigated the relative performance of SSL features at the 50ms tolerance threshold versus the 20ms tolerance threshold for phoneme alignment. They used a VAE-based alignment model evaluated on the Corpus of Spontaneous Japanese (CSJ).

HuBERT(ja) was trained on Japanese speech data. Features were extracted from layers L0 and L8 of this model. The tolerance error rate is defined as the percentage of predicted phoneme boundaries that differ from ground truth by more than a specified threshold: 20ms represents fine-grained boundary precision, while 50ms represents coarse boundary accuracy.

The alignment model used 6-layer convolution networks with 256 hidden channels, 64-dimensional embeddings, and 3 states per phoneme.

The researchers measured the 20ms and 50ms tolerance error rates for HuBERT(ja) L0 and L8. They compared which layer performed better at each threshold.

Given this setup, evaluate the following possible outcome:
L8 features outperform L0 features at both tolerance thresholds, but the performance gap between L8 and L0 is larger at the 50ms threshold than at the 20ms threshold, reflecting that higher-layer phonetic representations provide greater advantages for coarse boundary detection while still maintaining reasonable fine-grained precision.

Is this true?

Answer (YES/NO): NO